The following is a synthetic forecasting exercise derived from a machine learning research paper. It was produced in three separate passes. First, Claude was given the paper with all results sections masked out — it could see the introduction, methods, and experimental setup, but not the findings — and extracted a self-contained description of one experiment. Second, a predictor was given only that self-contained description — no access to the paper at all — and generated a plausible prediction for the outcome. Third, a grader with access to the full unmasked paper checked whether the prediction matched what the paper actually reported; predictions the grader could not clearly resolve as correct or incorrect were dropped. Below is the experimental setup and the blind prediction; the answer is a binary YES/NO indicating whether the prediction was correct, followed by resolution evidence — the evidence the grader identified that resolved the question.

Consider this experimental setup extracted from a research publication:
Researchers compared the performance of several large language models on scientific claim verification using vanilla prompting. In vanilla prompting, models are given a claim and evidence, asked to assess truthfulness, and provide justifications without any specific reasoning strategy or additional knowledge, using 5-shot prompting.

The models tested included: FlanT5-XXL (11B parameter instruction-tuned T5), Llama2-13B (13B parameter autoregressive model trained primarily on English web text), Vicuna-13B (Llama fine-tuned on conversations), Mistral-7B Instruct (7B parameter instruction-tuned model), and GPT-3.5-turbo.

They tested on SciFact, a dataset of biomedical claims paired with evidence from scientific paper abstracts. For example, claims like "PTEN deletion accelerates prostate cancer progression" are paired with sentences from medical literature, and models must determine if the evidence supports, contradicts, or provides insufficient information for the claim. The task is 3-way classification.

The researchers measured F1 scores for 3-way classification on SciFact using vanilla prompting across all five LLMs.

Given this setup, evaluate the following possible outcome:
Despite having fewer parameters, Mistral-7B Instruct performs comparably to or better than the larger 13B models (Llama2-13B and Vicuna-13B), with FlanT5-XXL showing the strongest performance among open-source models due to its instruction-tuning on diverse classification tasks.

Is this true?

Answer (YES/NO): YES